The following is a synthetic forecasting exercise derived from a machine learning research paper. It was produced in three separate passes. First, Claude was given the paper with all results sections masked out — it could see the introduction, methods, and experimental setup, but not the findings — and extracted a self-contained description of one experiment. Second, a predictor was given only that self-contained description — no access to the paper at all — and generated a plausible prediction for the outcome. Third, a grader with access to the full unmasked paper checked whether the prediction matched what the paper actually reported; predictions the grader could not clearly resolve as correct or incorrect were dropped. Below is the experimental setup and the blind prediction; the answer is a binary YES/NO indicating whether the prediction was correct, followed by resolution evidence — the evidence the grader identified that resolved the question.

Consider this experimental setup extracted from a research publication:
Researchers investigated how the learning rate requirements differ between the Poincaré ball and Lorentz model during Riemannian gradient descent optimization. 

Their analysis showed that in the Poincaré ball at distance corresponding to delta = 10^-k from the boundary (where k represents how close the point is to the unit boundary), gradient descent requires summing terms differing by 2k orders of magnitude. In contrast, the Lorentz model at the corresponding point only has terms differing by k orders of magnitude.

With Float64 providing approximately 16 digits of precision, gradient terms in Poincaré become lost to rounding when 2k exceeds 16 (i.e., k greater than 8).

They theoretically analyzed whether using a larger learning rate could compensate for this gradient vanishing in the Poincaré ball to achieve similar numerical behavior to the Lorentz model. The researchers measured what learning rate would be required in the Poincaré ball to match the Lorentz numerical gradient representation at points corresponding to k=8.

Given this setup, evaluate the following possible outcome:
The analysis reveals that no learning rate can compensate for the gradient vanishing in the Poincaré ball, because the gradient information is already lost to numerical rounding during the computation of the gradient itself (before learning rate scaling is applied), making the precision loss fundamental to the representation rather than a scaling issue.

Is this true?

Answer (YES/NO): NO